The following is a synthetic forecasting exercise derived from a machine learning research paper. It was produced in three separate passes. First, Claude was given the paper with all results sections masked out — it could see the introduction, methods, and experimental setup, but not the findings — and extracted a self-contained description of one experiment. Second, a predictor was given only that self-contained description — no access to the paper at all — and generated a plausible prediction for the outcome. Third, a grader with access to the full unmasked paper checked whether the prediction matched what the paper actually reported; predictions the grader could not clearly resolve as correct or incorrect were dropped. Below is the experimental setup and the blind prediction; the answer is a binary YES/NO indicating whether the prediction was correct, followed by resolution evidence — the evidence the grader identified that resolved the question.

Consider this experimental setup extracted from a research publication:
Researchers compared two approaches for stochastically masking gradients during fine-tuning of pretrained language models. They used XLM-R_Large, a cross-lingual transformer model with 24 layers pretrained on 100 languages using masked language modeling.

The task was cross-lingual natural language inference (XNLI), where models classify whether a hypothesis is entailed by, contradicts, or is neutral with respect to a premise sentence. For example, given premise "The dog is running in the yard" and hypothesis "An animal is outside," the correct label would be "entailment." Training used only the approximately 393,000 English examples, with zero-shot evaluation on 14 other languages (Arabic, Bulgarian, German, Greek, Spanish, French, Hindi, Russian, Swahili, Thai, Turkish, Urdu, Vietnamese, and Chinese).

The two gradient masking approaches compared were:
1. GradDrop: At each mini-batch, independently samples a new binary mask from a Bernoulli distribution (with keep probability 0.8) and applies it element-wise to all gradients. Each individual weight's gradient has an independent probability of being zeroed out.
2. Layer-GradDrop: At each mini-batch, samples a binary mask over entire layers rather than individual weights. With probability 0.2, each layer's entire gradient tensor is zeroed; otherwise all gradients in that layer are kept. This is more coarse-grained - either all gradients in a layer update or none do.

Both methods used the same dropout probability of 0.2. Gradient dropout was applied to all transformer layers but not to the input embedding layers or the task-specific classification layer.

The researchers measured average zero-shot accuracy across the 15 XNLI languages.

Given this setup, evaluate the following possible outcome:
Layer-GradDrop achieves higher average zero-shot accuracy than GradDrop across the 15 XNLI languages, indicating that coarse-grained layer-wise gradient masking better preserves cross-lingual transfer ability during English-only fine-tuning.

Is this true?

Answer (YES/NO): NO